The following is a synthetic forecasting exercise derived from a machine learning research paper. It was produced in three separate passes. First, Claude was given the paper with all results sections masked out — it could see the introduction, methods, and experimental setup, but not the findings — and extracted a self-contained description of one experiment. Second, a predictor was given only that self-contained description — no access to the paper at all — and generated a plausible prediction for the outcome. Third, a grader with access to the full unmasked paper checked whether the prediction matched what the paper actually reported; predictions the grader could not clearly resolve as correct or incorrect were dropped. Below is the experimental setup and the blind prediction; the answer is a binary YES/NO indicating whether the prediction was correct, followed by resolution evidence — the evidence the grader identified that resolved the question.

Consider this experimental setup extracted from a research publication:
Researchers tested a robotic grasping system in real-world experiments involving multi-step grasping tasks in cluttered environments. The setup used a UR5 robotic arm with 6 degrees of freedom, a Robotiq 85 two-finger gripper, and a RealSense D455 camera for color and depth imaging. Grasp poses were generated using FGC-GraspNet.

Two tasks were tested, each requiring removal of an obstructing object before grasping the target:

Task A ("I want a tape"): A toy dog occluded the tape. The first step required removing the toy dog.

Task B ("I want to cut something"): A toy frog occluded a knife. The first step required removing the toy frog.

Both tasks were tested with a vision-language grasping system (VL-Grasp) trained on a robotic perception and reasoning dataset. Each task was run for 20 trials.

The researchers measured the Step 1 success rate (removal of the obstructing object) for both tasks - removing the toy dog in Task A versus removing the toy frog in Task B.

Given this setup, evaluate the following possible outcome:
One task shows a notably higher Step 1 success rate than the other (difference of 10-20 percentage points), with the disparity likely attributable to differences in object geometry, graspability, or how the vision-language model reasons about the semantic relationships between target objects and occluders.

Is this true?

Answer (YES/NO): YES